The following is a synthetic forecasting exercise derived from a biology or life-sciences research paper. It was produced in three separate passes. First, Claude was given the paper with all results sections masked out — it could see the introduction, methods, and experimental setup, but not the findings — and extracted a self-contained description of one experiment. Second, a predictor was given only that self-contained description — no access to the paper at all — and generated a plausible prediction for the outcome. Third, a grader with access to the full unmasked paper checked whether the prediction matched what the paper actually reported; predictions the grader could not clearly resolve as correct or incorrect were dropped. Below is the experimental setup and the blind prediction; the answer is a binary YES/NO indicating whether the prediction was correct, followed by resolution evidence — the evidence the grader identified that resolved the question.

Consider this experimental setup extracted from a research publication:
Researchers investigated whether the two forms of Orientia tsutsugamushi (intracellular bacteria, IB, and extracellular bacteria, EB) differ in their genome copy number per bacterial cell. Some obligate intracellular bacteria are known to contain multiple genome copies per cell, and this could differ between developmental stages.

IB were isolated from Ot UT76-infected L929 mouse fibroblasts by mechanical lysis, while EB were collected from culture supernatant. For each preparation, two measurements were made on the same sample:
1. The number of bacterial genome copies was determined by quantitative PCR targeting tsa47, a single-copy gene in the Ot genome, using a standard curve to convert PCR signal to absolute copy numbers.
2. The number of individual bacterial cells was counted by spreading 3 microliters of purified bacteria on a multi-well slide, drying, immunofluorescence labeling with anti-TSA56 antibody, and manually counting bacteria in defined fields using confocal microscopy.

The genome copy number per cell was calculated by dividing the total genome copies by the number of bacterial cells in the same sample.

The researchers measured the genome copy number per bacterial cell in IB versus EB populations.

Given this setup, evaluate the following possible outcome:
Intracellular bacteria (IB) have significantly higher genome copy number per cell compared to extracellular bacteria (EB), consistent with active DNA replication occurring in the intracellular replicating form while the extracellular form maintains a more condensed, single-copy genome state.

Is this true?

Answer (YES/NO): NO